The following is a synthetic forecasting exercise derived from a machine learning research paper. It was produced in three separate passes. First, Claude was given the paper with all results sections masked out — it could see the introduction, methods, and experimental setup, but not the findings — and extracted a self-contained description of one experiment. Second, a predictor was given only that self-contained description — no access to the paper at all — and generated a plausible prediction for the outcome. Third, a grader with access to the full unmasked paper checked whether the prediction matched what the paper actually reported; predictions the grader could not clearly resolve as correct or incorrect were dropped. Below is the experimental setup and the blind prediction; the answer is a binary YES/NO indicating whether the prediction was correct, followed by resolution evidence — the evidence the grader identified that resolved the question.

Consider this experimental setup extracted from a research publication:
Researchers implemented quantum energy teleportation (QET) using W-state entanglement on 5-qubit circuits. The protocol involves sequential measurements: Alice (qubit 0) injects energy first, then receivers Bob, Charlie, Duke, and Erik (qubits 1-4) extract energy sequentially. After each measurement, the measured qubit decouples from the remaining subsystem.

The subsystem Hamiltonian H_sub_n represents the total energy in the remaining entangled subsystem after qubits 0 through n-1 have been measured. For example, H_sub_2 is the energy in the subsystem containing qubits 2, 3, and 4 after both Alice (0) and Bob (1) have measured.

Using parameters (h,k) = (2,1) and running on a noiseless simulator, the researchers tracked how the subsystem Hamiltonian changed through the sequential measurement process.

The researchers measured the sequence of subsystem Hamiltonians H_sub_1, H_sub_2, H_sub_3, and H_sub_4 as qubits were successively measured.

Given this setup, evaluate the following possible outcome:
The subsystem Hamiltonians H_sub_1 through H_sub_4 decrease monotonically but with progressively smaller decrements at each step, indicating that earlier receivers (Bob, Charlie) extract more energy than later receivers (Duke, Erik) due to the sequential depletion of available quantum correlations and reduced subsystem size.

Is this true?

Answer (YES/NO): NO